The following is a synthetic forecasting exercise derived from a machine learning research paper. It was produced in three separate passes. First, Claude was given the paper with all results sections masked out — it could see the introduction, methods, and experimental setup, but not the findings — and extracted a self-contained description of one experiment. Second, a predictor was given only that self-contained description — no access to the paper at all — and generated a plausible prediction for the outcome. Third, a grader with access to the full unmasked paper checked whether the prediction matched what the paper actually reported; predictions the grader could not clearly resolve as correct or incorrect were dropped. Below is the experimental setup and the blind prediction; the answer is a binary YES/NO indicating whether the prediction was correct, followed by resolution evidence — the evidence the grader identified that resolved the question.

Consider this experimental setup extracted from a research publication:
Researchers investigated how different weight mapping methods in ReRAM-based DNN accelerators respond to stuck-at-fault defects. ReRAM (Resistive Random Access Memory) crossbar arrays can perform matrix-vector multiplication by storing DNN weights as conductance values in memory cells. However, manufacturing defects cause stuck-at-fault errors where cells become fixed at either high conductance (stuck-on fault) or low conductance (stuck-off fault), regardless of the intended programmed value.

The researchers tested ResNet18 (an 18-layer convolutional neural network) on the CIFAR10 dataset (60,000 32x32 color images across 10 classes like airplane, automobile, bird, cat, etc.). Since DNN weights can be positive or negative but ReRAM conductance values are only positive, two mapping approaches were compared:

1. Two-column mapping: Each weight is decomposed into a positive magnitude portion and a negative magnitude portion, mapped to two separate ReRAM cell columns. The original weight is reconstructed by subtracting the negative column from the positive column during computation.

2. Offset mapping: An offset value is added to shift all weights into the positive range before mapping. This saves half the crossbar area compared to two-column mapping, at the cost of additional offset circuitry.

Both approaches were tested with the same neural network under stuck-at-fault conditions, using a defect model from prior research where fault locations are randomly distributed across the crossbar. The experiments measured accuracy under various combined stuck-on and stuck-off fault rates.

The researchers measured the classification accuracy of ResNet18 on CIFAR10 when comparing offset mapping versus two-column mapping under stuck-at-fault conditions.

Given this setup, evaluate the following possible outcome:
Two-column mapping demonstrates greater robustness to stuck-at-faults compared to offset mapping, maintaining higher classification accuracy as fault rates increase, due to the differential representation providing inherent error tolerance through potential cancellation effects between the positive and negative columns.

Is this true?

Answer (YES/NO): YES